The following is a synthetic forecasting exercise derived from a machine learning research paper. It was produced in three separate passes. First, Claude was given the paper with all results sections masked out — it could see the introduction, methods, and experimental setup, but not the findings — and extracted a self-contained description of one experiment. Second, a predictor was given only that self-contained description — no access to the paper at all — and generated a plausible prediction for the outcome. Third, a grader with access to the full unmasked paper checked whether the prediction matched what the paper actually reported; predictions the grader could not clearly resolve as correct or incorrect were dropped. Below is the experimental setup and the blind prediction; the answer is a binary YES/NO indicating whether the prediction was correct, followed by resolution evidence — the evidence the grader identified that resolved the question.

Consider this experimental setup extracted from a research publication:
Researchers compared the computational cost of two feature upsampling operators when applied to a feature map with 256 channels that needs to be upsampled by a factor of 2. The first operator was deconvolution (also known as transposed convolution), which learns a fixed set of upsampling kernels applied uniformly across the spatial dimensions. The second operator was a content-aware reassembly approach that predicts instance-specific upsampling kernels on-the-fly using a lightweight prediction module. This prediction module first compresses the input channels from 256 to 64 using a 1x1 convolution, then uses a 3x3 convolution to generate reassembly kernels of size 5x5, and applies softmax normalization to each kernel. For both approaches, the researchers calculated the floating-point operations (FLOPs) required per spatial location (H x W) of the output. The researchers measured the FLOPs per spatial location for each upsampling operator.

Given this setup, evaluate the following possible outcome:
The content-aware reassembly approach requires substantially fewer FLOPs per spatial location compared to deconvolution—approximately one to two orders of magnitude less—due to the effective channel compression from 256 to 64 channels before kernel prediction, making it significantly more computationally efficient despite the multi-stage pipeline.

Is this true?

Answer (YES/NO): NO